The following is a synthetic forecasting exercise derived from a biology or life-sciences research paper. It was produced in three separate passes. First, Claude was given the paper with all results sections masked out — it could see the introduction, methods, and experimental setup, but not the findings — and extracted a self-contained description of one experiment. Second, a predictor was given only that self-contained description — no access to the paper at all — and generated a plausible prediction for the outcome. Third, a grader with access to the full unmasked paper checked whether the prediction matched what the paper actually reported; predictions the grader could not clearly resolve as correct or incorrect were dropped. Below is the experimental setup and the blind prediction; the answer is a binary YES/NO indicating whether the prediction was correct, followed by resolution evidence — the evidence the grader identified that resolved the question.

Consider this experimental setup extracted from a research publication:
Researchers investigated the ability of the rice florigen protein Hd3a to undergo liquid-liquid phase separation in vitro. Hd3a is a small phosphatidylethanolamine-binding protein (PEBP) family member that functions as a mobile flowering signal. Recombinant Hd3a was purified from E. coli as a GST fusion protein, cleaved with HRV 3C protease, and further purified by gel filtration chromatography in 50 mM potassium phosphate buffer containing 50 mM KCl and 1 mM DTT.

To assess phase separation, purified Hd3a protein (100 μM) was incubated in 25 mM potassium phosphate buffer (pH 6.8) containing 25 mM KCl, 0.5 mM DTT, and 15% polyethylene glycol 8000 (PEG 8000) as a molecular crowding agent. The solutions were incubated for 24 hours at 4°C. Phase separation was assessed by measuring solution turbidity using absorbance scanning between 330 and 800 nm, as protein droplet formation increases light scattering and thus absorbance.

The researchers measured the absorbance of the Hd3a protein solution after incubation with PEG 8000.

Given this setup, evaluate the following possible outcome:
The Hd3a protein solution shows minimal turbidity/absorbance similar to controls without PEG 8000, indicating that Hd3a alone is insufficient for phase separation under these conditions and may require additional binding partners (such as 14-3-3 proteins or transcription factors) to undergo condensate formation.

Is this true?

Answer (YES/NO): NO